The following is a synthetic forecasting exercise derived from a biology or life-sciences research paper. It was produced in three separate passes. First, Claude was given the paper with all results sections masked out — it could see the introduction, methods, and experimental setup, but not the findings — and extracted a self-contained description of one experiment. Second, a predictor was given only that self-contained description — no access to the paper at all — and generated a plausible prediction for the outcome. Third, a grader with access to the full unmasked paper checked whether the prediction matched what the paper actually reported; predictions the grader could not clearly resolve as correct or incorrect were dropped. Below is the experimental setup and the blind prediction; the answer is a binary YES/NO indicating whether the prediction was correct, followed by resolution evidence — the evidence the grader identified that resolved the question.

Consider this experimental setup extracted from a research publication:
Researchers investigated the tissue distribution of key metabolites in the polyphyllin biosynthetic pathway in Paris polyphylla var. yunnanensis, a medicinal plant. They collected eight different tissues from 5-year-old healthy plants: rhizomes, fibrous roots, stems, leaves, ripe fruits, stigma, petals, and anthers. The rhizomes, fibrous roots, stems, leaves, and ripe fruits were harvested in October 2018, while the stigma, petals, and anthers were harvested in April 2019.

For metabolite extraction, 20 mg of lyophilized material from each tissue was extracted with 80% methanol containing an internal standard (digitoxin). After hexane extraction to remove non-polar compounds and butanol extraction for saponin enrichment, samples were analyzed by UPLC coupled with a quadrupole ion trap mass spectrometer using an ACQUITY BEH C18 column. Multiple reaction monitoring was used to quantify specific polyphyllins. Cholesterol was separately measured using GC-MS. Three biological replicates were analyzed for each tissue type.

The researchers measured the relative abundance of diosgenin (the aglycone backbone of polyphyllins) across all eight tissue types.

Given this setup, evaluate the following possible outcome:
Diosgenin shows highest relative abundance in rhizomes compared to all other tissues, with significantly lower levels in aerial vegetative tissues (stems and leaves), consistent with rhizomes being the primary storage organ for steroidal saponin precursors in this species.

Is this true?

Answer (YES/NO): NO